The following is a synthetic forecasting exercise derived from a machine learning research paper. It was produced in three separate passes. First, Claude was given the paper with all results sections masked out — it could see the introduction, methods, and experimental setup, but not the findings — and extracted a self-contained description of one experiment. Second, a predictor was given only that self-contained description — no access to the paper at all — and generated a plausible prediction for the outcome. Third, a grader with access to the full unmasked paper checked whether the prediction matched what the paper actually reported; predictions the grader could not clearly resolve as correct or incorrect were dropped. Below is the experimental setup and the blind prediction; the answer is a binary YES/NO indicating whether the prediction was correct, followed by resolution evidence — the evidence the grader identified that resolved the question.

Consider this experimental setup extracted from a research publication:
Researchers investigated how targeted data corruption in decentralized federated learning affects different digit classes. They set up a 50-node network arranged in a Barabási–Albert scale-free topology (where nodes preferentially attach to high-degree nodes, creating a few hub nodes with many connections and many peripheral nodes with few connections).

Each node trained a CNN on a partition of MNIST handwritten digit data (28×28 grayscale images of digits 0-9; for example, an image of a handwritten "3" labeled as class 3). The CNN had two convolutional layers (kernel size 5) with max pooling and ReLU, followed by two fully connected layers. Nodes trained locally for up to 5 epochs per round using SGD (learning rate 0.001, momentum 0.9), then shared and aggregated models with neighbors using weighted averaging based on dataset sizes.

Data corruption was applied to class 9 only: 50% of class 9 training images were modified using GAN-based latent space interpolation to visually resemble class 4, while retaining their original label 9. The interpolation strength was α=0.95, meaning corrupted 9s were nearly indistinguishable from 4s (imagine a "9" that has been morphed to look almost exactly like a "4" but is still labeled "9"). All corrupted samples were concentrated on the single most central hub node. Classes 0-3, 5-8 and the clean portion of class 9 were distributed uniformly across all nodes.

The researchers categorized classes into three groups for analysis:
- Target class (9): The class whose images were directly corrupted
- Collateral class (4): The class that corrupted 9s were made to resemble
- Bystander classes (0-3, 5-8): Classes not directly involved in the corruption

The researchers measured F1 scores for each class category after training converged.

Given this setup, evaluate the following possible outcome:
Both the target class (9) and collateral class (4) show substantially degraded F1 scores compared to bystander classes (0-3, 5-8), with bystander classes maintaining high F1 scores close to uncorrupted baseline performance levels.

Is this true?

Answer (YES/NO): YES